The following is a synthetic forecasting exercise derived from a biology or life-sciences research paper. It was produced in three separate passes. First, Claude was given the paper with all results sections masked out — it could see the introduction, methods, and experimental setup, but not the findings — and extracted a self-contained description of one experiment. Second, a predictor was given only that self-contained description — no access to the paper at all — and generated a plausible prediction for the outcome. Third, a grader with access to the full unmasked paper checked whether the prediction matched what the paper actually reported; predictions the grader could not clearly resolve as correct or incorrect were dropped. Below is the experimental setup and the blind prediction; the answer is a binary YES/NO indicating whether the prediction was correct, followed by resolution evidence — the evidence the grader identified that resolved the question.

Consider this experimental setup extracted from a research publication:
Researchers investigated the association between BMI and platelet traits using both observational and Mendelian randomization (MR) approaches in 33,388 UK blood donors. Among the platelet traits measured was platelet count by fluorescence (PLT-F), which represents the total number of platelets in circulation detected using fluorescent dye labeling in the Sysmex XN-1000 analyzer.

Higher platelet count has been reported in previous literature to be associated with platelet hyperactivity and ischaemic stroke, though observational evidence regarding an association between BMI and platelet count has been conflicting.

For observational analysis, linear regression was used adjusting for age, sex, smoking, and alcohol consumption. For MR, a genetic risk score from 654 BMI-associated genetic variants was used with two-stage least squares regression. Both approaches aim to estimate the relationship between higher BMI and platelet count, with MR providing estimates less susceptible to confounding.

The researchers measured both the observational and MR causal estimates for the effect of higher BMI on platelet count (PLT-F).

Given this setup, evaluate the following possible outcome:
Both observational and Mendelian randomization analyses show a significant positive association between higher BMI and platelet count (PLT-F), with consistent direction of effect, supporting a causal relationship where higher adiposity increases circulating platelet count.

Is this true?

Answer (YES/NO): NO